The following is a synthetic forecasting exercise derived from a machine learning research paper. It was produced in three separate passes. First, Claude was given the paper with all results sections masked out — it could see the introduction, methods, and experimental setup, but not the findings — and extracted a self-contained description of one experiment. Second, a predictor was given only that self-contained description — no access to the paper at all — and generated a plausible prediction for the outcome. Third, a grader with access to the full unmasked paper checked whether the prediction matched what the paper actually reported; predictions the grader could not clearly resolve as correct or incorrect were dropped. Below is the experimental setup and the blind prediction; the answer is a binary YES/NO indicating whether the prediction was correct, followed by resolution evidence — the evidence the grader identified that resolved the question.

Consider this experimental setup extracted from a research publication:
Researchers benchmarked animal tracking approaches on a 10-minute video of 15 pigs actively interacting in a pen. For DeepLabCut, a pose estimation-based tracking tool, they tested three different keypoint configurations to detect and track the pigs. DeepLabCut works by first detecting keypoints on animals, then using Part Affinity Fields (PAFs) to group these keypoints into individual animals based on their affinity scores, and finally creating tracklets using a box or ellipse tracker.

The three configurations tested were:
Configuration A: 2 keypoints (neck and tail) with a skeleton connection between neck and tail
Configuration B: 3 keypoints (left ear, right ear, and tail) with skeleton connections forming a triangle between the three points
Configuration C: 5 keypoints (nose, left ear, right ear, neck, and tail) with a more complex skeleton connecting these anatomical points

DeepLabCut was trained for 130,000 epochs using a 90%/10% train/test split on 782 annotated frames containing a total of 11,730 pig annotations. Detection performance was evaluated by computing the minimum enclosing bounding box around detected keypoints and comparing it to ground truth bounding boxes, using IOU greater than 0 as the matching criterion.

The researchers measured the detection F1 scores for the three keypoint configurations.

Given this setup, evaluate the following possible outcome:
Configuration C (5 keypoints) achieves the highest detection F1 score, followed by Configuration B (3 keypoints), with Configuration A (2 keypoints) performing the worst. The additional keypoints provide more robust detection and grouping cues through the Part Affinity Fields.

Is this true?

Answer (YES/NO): NO